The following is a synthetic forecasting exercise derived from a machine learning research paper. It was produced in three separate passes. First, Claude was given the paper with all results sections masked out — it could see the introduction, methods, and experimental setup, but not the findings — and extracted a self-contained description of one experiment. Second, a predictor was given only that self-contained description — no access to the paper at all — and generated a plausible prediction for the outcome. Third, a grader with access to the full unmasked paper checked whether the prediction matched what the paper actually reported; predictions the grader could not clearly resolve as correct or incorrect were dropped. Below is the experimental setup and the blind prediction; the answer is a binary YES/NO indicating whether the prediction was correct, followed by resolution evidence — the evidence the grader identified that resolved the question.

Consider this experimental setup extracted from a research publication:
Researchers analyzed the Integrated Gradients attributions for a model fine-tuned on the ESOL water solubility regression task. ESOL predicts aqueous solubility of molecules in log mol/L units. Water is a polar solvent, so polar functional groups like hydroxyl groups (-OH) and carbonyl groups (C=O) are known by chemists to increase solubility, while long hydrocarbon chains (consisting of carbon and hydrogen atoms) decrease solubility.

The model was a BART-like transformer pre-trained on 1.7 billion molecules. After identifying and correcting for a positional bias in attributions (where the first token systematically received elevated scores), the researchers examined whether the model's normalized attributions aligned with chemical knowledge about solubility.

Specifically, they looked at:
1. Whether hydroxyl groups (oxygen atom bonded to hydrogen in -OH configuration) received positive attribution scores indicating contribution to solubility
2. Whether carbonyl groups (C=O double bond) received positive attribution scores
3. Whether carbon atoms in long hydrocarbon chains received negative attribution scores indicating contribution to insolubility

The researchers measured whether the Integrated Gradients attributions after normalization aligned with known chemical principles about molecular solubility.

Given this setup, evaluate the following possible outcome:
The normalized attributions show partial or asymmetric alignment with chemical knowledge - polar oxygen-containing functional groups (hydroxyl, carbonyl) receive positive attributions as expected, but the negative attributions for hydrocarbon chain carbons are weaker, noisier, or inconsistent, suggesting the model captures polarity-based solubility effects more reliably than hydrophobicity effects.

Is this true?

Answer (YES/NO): NO